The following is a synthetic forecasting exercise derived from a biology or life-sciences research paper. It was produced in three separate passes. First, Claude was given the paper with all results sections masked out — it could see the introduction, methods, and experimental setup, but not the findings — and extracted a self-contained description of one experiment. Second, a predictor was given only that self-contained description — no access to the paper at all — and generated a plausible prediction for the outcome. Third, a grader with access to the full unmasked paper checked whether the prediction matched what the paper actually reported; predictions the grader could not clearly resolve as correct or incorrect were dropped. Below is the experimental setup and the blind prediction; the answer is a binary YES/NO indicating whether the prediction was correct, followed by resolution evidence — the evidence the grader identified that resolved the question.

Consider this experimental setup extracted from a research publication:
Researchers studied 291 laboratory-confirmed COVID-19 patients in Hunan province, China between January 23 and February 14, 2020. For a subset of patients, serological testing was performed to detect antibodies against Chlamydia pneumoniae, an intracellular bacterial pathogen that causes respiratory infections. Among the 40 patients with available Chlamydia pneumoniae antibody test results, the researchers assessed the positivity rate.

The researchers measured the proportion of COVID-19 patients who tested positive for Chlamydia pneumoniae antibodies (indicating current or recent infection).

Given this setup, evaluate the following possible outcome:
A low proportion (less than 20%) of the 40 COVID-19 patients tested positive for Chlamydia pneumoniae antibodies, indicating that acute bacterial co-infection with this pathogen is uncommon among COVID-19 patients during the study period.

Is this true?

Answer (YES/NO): NO